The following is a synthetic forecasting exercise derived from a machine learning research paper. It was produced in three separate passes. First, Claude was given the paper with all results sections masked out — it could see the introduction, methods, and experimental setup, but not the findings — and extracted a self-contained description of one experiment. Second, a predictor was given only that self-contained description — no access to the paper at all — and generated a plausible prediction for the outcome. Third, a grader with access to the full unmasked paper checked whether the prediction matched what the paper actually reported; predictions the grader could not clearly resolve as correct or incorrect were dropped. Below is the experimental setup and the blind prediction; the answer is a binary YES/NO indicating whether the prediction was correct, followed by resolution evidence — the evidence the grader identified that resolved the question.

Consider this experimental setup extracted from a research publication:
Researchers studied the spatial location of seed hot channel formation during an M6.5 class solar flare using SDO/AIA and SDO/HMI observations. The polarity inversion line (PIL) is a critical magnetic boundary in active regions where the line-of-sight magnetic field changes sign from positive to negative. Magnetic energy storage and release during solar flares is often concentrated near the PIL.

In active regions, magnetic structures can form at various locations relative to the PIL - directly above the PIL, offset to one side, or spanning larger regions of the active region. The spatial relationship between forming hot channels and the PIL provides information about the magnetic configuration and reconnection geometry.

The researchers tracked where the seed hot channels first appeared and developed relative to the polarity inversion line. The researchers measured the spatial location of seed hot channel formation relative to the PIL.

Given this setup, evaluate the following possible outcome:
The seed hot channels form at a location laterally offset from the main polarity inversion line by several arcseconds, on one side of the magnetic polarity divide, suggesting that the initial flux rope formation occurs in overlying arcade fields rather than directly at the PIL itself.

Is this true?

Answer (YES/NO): NO